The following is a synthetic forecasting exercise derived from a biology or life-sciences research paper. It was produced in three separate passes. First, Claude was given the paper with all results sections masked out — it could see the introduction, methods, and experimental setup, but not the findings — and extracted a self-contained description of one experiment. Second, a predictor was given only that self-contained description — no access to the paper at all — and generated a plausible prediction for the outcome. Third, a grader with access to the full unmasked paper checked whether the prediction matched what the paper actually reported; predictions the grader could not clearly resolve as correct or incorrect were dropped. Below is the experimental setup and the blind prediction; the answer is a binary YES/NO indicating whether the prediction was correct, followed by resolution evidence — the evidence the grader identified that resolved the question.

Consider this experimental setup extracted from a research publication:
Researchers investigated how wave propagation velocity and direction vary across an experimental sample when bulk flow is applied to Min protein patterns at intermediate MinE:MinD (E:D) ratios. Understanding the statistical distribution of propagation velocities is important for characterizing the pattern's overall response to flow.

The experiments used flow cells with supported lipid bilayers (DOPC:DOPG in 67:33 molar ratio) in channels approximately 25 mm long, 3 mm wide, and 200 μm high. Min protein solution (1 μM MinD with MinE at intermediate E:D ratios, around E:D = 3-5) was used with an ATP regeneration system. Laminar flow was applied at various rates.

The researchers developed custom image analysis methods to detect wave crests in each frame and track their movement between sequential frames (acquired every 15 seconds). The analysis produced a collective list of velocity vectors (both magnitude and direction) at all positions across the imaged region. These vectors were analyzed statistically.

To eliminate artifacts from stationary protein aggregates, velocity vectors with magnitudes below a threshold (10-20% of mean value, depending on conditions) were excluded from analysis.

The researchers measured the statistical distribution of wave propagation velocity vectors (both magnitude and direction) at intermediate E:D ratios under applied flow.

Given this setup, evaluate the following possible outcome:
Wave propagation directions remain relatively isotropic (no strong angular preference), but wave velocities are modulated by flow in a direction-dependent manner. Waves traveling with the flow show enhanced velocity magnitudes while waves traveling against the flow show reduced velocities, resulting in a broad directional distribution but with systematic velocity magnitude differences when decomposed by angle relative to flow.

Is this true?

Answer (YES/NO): NO